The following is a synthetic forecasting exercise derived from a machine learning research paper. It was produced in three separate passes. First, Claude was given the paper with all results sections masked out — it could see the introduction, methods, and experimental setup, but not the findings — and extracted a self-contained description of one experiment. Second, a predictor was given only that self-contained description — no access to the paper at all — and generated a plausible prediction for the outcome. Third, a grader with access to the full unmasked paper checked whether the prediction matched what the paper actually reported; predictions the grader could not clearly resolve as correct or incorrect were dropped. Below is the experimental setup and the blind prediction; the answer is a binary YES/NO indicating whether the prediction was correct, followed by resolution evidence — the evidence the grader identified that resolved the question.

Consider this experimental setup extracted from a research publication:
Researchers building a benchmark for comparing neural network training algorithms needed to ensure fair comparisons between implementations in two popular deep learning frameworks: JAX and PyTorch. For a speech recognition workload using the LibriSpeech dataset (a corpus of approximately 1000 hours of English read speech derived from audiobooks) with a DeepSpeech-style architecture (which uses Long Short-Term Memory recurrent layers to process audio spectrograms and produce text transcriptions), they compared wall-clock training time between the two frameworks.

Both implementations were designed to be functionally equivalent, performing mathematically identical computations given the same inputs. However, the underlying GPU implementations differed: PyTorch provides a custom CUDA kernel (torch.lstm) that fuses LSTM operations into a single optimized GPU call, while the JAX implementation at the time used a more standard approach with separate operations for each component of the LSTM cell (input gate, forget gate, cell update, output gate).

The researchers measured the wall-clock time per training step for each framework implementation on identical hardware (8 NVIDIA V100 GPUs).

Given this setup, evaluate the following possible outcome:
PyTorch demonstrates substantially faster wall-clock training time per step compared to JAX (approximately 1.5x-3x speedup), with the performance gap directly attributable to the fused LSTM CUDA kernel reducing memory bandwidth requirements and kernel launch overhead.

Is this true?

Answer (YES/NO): YES